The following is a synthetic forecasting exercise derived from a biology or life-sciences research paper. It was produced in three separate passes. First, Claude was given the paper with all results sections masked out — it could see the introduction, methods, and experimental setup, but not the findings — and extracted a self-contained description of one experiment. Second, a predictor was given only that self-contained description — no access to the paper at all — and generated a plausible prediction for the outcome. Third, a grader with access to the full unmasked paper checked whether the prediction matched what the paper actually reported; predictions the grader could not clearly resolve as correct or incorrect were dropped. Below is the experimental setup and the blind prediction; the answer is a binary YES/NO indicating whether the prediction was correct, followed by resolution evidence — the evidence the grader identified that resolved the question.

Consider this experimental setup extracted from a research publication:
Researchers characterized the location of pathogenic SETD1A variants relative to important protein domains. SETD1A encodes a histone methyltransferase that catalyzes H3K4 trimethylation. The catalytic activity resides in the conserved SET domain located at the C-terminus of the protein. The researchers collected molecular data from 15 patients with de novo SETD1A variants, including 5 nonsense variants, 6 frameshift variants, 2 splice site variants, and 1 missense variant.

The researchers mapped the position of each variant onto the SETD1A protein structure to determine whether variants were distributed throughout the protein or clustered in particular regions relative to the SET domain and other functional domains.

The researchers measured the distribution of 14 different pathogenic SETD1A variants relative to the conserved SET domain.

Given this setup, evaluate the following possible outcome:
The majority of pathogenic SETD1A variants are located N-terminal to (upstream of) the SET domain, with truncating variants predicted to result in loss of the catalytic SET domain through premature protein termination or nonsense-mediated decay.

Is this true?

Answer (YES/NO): YES